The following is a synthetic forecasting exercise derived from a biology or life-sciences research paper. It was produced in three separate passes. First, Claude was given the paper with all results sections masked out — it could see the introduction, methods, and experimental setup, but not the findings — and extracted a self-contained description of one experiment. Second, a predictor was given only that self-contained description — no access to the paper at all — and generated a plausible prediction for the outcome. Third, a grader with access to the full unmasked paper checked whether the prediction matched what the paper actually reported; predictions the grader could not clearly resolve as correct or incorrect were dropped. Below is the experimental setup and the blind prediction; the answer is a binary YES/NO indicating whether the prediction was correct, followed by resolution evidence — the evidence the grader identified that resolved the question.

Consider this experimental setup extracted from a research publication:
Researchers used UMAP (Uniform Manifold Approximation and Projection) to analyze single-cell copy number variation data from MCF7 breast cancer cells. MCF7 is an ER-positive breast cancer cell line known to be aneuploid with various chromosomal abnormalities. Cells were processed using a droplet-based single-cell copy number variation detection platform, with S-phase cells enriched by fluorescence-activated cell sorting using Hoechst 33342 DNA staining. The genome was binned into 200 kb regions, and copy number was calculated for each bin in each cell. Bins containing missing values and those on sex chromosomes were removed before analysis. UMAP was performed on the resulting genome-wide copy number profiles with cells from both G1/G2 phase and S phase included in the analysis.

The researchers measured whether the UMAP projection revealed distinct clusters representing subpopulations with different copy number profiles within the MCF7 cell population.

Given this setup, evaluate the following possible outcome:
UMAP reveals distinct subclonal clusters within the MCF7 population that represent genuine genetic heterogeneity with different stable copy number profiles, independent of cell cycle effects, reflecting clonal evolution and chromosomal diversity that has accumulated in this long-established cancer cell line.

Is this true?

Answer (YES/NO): YES